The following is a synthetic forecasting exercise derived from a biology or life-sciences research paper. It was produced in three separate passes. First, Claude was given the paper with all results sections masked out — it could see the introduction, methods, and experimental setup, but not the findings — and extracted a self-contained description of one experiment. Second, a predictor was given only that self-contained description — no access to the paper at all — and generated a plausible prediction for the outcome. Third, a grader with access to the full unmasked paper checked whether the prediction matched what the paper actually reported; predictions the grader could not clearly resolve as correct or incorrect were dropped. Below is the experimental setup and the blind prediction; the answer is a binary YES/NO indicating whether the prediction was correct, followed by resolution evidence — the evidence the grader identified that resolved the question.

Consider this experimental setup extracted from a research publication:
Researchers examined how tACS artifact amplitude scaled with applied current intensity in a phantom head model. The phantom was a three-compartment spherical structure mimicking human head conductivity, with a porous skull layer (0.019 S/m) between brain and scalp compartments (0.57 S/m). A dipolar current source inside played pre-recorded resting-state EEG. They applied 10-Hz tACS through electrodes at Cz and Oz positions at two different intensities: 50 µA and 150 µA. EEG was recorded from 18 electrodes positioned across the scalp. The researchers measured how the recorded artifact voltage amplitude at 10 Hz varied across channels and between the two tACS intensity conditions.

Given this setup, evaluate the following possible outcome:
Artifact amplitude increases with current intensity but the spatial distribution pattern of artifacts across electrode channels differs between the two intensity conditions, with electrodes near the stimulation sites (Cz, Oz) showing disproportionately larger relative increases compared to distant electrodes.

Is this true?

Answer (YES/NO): NO